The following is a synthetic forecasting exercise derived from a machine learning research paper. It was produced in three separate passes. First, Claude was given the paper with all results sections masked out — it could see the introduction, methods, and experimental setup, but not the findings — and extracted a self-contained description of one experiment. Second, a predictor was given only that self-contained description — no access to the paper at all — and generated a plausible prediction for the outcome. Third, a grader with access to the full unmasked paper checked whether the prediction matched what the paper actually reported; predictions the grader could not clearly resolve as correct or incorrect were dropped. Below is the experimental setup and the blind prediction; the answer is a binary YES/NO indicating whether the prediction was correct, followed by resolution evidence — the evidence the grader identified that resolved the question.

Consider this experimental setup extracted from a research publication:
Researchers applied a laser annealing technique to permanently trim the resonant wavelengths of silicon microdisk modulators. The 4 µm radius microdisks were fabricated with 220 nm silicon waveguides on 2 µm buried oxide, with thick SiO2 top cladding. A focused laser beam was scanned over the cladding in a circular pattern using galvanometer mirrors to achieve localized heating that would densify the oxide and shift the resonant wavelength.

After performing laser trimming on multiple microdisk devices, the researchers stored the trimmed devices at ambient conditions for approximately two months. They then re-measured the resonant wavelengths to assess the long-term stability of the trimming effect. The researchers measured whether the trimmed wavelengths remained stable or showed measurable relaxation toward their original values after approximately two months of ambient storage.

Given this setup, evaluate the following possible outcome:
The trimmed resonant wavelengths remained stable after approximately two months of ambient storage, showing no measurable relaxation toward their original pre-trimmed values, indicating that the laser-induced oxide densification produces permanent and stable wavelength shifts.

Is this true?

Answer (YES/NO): YES